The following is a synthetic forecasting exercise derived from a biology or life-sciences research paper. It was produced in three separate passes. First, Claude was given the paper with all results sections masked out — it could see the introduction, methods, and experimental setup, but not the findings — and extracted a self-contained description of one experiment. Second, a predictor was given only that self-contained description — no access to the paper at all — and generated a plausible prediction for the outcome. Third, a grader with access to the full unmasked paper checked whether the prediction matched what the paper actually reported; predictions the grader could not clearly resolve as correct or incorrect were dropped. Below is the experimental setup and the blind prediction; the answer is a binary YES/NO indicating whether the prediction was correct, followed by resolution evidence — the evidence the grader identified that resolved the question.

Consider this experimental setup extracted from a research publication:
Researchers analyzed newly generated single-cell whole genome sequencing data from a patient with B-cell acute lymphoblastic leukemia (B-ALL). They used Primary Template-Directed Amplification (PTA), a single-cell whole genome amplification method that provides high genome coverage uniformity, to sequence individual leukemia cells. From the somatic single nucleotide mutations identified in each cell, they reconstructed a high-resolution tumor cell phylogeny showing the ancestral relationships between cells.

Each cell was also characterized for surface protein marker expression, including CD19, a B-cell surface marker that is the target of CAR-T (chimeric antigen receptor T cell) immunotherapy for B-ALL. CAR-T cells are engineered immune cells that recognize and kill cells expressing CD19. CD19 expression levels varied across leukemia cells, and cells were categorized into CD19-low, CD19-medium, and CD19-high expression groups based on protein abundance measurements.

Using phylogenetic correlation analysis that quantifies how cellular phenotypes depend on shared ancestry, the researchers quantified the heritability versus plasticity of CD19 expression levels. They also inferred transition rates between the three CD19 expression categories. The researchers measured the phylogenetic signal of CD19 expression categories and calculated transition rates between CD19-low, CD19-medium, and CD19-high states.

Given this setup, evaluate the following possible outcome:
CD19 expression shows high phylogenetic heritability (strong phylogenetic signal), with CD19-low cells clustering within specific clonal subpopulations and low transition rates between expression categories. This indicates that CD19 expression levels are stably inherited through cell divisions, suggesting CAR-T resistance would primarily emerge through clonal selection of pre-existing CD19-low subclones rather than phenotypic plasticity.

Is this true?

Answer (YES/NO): NO